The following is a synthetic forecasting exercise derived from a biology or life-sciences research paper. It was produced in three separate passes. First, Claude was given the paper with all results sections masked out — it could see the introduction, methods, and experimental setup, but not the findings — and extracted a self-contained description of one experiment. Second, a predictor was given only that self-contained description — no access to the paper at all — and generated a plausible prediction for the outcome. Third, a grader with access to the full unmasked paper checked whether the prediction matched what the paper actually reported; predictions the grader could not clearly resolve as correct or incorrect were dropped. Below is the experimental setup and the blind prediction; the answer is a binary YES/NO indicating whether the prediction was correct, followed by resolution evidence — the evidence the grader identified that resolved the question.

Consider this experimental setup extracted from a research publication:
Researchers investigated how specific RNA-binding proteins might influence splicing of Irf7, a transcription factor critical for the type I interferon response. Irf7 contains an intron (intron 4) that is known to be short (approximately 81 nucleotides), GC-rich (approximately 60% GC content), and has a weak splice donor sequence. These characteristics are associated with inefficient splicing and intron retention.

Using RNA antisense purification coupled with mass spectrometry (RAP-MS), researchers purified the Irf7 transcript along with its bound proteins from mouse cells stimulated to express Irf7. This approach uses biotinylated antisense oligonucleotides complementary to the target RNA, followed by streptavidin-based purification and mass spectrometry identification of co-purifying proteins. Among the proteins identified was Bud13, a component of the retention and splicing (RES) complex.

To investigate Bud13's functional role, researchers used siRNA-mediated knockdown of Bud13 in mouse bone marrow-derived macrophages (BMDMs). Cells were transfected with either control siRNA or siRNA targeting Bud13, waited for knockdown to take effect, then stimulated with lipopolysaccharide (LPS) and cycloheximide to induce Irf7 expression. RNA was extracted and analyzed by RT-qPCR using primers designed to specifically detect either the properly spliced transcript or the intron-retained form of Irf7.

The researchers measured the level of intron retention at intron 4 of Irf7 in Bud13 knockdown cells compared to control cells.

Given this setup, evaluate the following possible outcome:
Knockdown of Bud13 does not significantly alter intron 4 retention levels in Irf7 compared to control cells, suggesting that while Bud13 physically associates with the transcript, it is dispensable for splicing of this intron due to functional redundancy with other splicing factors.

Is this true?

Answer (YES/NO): NO